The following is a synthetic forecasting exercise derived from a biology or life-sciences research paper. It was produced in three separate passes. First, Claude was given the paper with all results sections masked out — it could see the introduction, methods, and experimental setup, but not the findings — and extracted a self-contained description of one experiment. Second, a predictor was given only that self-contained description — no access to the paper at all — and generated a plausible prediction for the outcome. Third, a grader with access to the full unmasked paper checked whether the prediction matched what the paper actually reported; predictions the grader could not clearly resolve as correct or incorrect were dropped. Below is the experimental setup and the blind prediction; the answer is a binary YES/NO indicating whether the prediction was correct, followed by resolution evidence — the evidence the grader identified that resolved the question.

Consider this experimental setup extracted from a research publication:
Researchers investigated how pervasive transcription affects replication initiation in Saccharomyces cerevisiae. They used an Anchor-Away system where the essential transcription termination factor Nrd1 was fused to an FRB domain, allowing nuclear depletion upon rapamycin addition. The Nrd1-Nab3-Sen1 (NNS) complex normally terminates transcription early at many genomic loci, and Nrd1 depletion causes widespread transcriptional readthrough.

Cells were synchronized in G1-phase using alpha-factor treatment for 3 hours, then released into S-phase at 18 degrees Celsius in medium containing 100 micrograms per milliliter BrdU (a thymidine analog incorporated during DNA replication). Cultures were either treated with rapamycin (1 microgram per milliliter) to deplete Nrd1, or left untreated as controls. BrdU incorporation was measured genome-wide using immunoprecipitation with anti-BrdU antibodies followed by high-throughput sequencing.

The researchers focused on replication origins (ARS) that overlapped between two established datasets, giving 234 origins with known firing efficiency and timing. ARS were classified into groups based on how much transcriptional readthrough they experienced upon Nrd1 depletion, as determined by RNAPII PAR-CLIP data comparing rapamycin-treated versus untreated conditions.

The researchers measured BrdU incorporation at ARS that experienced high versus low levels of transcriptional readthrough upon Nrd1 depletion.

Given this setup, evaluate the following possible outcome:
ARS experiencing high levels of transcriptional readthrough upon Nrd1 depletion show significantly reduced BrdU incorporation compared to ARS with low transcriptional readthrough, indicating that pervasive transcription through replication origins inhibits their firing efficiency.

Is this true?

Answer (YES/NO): YES